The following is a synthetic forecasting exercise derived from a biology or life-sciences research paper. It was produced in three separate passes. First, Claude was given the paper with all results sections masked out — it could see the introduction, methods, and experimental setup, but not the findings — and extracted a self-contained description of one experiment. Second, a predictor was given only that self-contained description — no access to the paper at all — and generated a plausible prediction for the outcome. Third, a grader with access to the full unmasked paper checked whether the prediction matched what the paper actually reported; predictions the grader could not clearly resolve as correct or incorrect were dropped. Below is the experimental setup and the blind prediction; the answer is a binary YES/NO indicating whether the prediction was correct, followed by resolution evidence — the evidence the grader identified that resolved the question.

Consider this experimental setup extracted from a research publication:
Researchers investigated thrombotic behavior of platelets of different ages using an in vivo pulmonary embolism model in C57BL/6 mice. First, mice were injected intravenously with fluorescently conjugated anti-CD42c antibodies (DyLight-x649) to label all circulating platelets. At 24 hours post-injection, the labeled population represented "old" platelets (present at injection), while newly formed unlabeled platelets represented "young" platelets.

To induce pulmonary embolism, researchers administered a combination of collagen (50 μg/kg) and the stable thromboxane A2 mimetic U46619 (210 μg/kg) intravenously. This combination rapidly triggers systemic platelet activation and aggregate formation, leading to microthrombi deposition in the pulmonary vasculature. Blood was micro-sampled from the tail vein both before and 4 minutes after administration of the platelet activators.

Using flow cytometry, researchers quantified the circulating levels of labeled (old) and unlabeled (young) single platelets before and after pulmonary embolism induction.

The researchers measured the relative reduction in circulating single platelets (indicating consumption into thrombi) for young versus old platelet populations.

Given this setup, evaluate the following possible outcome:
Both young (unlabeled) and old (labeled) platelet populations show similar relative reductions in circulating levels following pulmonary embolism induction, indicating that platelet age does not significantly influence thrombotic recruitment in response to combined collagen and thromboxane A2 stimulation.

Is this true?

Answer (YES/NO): NO